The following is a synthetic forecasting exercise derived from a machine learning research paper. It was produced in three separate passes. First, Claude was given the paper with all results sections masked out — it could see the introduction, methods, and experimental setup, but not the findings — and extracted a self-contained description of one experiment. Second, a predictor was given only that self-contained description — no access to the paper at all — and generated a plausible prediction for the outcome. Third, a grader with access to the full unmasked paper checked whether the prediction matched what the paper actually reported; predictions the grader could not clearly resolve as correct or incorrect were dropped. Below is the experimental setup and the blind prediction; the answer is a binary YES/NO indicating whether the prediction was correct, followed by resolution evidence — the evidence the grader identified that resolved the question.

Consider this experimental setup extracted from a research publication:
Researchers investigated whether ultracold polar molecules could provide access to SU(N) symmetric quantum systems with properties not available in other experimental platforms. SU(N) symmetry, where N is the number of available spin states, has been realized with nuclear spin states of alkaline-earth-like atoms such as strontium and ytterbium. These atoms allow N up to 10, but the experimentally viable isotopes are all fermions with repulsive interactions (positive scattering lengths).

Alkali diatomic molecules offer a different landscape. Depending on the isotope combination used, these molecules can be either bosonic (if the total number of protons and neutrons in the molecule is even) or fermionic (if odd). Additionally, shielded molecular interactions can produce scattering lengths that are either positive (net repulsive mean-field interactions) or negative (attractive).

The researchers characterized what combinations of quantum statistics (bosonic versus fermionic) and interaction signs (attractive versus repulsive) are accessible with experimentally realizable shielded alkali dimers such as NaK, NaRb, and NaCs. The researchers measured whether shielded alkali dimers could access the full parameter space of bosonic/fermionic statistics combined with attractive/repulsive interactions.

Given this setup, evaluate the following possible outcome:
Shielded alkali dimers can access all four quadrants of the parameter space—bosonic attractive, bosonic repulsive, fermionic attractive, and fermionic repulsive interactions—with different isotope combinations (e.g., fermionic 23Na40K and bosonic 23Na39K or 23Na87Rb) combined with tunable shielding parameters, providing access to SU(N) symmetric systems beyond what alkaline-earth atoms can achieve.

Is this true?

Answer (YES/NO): YES